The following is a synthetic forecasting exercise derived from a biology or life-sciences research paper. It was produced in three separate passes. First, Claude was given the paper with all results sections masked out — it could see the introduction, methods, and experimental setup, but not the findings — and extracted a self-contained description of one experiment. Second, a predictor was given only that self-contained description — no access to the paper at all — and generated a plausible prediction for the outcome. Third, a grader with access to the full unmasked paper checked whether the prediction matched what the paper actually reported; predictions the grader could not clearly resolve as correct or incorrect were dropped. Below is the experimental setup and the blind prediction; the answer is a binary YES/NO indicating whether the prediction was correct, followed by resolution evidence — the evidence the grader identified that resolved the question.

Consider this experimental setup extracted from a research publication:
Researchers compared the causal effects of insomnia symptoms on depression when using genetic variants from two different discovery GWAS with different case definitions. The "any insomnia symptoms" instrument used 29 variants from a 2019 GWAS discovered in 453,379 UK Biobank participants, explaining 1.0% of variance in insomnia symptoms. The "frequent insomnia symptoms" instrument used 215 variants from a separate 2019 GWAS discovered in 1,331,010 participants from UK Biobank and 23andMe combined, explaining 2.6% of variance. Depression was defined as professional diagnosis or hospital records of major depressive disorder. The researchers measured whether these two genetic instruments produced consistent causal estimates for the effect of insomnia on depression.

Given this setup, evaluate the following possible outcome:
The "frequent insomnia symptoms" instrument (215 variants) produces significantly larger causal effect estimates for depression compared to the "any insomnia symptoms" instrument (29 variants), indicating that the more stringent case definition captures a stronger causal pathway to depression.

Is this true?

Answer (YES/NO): YES